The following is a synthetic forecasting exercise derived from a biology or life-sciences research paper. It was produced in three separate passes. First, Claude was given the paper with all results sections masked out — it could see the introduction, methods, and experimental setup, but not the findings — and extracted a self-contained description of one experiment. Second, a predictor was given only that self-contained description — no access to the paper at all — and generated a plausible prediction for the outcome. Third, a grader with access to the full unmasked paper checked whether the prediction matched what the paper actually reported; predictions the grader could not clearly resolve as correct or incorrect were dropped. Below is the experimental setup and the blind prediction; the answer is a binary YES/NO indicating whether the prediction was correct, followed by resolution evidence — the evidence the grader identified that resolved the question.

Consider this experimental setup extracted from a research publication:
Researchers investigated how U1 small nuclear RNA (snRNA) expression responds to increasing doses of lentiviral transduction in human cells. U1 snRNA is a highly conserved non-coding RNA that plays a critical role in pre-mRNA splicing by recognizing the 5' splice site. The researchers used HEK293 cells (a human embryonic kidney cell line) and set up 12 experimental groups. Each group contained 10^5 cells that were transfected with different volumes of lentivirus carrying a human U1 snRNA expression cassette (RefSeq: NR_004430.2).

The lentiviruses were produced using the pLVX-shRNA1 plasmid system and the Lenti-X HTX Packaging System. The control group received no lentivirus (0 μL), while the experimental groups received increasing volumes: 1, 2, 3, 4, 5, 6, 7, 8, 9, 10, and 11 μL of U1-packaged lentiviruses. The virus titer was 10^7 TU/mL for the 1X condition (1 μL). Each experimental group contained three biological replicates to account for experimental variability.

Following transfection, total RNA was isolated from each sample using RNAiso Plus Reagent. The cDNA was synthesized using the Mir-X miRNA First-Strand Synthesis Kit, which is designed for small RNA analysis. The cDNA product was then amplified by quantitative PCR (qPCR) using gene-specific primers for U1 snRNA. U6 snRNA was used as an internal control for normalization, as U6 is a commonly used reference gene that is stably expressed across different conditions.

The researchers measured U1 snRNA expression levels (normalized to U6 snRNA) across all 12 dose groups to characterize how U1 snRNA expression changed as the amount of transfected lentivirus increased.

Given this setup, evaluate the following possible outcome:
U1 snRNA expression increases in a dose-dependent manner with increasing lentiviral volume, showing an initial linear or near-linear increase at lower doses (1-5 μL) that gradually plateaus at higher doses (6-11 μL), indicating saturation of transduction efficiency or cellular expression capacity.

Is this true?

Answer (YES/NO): NO